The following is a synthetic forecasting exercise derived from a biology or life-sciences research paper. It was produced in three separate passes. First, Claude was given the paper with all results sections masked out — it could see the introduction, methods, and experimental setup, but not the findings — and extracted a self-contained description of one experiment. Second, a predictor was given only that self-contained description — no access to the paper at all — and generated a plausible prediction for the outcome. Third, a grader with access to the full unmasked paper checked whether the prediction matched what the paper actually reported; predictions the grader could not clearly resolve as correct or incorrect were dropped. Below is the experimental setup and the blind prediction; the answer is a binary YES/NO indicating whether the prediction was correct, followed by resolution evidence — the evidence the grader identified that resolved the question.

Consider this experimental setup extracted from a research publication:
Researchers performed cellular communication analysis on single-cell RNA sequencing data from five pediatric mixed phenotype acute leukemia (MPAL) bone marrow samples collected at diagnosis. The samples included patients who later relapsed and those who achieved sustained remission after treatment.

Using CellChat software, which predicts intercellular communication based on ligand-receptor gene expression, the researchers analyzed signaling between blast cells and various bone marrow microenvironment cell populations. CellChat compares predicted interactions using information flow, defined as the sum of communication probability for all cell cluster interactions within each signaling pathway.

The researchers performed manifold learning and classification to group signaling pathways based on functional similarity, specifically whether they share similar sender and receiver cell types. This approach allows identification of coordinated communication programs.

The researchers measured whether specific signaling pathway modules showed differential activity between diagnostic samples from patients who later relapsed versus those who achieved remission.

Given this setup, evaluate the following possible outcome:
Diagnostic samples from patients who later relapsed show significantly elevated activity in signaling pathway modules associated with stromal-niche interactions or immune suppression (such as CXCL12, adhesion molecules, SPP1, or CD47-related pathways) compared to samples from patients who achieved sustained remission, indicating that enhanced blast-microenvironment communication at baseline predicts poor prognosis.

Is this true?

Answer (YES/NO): NO